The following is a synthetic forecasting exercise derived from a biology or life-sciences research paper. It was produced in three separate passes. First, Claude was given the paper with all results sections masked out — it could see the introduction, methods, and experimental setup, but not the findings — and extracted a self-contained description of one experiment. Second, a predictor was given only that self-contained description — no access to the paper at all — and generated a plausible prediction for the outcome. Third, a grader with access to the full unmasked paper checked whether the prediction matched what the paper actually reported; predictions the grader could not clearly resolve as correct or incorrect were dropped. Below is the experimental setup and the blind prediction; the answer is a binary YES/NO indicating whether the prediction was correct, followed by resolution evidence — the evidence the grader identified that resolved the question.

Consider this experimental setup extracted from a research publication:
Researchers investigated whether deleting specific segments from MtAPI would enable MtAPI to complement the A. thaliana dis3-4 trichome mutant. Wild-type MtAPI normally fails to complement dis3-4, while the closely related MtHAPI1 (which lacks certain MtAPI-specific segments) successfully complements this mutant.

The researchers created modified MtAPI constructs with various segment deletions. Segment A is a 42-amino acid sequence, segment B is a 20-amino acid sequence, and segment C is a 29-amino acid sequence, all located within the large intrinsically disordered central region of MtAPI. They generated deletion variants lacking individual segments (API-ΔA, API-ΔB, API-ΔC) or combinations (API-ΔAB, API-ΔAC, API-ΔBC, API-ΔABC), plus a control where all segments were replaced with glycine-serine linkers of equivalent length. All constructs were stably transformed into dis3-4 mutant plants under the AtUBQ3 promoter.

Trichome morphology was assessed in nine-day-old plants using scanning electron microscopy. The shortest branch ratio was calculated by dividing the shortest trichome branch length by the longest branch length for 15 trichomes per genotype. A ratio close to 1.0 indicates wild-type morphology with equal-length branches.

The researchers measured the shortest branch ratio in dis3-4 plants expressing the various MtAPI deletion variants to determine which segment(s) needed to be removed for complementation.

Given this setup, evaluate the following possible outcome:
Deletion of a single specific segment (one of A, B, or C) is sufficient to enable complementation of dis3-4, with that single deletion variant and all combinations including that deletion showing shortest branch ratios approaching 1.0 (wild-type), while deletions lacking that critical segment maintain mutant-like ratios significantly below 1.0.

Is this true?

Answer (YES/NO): NO